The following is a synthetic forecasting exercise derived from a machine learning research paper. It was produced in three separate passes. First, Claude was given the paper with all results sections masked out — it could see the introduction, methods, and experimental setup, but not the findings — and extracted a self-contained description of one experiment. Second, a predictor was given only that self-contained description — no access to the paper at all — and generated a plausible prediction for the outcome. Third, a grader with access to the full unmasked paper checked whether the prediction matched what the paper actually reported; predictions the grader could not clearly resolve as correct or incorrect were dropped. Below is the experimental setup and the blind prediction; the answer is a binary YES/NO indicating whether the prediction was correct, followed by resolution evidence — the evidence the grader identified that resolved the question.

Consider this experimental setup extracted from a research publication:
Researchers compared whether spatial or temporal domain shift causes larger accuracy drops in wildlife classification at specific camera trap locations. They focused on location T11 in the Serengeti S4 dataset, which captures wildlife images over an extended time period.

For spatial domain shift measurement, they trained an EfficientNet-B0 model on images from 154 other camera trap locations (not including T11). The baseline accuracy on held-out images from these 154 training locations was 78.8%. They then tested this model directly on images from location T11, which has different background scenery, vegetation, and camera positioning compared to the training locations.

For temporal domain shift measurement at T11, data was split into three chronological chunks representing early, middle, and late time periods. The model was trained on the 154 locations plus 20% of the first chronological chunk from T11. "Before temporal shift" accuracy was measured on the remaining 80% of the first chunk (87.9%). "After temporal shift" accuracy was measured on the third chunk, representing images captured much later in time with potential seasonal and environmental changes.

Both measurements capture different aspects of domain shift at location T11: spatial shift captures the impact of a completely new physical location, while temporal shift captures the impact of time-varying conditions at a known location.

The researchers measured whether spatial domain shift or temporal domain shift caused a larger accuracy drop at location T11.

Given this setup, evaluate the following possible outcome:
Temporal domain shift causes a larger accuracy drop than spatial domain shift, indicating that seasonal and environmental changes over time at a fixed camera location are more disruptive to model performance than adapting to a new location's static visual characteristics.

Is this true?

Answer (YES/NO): YES